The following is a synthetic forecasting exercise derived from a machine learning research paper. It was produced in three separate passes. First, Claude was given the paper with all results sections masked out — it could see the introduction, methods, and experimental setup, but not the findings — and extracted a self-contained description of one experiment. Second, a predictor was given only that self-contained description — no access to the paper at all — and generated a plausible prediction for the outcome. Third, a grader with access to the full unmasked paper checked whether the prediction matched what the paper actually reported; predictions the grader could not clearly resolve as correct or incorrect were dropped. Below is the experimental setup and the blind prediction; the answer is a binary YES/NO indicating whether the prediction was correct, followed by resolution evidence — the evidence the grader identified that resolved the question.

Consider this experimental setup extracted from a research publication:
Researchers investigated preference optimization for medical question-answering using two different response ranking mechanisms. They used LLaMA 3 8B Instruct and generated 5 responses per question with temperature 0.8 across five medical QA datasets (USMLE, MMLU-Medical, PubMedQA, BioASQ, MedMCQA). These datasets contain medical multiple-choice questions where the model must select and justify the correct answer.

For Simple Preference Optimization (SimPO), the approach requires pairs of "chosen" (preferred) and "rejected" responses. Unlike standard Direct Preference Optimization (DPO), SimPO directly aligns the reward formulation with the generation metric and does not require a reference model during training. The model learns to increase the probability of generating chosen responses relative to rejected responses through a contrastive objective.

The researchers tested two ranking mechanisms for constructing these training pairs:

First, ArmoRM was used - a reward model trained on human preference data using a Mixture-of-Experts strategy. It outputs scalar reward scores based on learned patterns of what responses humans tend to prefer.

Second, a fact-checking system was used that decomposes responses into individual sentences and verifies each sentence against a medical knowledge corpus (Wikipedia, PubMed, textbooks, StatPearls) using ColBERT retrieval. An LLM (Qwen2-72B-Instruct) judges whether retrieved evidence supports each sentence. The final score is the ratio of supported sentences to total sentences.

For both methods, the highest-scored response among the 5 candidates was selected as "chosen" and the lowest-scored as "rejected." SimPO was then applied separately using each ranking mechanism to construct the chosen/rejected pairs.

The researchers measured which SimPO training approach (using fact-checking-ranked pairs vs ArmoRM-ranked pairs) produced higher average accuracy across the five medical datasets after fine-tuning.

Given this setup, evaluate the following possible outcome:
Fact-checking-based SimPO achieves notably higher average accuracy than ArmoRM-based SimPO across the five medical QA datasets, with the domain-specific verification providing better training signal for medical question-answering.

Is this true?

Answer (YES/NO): YES